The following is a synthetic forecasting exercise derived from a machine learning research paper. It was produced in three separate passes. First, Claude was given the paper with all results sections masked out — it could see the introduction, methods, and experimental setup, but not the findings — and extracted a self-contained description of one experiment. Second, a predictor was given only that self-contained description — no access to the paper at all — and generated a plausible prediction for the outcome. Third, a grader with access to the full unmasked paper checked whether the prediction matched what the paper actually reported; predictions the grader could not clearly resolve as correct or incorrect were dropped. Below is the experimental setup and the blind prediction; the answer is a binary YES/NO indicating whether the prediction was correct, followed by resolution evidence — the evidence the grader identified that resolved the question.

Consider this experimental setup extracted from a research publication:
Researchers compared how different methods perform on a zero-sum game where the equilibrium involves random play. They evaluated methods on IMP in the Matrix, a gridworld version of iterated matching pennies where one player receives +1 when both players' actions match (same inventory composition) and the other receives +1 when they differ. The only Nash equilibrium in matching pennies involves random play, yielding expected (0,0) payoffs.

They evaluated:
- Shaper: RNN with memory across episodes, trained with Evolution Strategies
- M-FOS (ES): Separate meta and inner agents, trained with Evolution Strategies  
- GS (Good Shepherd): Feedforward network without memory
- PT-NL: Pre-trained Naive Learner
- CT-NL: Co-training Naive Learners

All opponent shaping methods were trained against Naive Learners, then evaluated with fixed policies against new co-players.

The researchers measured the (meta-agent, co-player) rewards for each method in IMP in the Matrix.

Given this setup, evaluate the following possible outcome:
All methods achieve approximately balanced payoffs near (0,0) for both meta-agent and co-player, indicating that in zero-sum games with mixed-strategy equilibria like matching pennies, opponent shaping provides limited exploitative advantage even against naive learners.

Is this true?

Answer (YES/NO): NO